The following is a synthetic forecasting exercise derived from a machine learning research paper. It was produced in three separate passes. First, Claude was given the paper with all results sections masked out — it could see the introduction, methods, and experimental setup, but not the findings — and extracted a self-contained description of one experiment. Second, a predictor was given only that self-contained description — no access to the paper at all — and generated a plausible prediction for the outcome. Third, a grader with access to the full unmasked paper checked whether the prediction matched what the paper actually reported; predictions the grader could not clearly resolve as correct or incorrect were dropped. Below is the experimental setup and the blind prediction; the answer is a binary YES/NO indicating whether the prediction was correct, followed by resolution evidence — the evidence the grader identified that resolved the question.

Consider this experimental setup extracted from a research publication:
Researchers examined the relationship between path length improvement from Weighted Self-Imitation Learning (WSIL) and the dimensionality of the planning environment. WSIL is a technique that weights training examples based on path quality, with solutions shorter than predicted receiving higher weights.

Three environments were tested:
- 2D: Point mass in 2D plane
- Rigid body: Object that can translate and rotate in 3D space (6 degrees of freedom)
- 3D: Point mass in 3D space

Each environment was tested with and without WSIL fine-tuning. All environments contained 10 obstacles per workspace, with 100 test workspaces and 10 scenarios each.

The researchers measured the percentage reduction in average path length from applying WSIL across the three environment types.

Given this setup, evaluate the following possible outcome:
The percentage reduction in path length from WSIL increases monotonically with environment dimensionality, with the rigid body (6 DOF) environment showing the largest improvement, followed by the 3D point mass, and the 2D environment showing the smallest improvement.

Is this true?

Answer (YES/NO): NO